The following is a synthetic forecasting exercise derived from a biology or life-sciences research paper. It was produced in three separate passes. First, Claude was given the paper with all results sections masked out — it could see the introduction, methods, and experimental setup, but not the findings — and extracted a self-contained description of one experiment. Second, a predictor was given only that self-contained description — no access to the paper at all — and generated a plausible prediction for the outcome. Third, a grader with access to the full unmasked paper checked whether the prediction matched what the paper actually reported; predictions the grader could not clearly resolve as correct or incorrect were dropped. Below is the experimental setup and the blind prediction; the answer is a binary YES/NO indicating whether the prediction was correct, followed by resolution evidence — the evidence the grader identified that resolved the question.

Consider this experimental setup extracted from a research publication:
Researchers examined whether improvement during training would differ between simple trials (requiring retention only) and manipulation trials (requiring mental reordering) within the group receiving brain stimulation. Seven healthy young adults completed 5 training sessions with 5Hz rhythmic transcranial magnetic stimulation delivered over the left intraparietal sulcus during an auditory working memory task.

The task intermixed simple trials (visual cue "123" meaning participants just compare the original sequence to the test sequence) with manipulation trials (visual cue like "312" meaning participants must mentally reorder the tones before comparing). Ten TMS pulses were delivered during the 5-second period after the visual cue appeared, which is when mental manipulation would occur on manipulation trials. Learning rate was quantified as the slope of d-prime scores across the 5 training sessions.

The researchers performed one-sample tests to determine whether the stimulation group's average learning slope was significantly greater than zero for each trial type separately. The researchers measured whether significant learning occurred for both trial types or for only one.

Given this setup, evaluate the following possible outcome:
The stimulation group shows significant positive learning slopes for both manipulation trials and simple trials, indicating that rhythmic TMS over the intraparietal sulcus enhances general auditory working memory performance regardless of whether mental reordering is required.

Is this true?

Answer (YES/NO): NO